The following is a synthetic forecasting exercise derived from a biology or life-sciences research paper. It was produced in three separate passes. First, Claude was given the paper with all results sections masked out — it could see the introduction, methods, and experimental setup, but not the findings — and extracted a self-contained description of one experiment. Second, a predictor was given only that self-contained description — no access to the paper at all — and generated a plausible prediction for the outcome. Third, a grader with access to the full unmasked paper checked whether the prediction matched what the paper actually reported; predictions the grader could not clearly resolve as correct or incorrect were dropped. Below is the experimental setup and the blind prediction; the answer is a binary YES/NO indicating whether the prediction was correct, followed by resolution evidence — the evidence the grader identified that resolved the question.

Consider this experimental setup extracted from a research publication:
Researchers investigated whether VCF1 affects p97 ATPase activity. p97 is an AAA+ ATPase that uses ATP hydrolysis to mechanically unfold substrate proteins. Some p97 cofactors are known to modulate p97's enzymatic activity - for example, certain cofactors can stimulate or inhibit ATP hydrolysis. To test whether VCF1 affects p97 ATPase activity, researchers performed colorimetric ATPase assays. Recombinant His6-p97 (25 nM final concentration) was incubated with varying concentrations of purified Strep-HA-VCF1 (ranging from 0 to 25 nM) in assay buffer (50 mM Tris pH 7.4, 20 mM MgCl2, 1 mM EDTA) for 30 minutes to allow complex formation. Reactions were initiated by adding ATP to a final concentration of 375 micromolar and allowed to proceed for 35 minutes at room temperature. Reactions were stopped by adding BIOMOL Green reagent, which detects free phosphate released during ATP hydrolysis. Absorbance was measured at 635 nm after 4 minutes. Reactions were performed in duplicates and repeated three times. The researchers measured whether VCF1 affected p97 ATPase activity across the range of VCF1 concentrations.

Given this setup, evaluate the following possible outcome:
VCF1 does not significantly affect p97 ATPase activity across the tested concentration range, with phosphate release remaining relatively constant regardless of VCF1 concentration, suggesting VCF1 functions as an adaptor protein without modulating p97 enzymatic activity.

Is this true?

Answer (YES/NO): YES